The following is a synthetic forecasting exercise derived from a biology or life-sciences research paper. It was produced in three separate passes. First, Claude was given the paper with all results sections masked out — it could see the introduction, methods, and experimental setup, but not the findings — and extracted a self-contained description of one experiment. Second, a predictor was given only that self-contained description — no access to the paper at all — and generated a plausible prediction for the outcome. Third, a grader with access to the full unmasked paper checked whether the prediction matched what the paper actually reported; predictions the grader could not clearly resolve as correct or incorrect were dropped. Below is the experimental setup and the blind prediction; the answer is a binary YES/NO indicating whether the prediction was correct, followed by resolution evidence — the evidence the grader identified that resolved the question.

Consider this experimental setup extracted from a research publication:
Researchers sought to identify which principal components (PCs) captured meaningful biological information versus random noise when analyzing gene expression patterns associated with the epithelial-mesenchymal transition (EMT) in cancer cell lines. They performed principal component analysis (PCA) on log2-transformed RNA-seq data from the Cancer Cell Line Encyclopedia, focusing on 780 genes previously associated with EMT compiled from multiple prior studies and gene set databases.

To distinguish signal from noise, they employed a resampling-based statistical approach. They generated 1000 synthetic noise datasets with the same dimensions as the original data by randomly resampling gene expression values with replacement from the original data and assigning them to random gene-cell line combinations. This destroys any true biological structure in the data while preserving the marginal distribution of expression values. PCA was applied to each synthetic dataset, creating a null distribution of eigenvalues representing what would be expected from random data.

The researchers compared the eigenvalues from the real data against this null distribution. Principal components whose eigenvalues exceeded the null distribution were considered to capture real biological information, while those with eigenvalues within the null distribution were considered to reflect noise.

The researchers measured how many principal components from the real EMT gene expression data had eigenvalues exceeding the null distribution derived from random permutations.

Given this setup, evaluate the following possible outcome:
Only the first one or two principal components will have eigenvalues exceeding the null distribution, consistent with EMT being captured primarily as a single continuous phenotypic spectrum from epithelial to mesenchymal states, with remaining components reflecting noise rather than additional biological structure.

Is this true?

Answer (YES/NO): YES